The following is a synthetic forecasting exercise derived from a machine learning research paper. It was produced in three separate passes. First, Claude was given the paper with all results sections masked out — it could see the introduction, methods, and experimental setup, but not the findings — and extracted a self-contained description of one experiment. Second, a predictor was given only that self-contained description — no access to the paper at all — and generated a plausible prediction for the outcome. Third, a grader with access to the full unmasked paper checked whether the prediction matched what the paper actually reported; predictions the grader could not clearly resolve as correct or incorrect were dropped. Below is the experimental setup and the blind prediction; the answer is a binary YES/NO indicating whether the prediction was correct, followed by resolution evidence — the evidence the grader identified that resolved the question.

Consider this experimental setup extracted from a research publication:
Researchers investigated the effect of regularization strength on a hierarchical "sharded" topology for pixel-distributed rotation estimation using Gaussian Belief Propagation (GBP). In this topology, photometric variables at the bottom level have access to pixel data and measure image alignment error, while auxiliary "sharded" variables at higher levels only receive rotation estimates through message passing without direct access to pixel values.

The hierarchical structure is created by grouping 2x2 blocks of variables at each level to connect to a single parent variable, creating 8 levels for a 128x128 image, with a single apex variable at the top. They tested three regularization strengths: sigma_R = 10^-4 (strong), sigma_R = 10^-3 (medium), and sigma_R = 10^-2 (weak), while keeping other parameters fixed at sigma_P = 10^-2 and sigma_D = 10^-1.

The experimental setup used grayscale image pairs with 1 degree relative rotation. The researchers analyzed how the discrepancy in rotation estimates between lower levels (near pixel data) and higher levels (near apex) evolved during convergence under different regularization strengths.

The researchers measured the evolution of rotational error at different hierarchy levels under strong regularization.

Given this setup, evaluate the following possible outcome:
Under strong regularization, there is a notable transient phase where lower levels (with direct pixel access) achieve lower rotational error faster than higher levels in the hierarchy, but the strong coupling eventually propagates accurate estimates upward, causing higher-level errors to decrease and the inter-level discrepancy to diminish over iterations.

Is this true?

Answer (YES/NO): NO